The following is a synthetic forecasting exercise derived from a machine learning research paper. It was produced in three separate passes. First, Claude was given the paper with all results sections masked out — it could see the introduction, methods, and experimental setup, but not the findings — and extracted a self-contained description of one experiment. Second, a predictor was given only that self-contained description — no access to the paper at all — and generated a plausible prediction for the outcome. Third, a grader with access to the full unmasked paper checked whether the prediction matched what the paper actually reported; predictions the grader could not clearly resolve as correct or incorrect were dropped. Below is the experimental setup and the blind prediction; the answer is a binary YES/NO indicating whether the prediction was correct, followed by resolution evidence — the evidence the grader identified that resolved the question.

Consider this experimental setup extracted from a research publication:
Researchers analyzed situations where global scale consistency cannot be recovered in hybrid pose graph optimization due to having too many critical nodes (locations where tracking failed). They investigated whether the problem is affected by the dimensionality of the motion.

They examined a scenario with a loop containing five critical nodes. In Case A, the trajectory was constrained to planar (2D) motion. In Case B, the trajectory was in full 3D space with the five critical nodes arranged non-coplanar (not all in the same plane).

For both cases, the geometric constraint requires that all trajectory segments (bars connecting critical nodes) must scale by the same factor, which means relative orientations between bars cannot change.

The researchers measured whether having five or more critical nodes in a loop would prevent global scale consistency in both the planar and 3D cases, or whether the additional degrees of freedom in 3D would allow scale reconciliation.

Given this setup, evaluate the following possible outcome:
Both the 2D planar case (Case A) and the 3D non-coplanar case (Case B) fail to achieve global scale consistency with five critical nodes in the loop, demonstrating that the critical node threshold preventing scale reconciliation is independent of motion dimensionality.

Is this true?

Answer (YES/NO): YES